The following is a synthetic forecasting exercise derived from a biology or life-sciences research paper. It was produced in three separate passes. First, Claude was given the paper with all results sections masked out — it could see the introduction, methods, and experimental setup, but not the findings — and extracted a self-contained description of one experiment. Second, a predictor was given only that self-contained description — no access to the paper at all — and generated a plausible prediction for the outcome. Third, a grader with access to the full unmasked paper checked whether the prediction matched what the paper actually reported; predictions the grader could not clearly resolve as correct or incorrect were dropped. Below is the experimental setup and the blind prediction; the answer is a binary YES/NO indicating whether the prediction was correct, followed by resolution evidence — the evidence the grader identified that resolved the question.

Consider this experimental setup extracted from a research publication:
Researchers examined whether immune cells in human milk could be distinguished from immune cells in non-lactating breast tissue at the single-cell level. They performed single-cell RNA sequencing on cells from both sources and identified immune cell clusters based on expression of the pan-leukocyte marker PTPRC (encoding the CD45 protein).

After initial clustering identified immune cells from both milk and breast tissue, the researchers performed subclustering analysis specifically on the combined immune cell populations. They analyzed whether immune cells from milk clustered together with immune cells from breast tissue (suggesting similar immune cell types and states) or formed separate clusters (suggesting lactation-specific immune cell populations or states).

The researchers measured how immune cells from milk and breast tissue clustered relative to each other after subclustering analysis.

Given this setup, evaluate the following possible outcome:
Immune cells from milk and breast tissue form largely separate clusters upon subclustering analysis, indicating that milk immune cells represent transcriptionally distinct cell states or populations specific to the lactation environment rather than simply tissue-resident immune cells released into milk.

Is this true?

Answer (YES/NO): YES